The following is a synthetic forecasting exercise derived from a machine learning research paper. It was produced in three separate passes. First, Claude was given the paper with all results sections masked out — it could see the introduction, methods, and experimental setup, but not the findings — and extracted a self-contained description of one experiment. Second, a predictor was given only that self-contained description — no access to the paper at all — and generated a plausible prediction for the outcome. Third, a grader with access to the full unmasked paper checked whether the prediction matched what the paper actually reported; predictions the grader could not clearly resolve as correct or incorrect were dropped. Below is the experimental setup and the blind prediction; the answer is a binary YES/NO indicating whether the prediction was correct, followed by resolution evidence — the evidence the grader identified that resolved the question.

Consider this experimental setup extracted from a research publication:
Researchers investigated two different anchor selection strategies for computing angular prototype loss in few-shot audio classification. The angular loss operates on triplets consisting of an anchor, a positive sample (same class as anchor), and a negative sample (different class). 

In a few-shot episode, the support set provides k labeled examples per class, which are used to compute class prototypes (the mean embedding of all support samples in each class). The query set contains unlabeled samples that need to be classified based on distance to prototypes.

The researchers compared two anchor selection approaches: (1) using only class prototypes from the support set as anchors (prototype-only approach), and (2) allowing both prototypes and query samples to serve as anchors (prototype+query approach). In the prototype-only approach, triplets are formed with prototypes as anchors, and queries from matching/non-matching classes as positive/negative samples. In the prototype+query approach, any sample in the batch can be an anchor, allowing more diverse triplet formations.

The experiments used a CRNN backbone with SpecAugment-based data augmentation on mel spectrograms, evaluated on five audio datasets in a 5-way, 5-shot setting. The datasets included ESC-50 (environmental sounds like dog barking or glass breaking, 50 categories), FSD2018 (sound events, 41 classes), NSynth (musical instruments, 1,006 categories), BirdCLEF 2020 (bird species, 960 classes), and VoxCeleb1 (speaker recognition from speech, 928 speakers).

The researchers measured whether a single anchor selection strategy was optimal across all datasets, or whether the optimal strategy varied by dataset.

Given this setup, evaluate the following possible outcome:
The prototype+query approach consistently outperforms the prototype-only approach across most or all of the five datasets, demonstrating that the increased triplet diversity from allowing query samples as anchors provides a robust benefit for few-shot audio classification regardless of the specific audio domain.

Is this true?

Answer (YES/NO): NO